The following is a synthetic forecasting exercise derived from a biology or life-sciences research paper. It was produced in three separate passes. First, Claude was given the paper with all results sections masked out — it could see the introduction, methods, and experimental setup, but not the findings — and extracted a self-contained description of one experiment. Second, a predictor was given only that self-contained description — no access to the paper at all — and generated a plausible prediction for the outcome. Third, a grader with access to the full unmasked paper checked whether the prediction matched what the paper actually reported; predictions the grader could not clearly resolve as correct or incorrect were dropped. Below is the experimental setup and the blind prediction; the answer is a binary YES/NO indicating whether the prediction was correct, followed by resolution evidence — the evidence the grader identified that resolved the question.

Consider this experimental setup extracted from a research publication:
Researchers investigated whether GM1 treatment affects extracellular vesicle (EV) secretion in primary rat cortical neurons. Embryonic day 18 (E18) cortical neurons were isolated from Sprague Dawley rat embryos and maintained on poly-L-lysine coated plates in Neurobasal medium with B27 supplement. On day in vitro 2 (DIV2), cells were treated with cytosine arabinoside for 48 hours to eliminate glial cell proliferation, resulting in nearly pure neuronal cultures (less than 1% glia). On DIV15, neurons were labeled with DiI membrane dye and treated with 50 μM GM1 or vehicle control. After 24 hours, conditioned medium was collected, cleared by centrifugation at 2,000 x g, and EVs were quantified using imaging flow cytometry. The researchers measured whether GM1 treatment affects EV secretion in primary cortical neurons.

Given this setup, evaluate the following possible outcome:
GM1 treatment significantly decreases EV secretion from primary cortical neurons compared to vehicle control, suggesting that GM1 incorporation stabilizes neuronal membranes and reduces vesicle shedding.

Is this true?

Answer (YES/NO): NO